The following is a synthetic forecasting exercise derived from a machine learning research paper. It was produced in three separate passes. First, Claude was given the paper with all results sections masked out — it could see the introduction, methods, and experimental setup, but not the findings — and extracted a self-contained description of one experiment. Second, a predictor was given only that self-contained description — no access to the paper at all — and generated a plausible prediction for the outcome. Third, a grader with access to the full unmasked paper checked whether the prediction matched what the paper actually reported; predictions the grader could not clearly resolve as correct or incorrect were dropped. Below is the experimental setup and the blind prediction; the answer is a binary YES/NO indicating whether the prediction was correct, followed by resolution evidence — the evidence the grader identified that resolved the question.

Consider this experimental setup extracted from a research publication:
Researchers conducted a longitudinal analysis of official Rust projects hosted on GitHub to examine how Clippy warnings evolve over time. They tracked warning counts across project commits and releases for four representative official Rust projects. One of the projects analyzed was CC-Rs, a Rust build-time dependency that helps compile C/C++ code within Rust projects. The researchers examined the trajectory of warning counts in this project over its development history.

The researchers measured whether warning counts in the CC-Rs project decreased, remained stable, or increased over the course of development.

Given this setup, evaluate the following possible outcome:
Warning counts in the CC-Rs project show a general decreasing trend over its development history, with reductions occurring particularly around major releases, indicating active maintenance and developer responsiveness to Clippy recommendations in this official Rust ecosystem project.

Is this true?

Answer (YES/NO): NO